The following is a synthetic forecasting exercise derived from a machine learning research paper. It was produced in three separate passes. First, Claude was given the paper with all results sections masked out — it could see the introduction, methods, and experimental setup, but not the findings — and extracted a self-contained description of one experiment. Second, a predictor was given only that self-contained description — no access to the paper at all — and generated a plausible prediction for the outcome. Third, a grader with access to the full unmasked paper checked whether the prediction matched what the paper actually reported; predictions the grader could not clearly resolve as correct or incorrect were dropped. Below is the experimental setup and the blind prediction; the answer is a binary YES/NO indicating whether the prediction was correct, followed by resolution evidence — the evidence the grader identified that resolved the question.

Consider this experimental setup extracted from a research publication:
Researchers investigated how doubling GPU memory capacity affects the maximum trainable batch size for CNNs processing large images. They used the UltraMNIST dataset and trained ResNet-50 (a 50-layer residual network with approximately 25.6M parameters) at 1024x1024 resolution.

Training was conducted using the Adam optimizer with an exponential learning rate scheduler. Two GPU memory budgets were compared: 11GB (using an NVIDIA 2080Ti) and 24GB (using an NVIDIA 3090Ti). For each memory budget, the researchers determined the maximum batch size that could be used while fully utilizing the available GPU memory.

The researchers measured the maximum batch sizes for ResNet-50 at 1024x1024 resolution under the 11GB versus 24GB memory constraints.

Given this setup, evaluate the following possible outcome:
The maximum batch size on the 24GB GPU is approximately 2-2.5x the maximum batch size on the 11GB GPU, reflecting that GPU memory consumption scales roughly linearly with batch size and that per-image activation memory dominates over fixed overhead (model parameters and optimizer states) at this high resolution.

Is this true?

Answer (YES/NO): NO